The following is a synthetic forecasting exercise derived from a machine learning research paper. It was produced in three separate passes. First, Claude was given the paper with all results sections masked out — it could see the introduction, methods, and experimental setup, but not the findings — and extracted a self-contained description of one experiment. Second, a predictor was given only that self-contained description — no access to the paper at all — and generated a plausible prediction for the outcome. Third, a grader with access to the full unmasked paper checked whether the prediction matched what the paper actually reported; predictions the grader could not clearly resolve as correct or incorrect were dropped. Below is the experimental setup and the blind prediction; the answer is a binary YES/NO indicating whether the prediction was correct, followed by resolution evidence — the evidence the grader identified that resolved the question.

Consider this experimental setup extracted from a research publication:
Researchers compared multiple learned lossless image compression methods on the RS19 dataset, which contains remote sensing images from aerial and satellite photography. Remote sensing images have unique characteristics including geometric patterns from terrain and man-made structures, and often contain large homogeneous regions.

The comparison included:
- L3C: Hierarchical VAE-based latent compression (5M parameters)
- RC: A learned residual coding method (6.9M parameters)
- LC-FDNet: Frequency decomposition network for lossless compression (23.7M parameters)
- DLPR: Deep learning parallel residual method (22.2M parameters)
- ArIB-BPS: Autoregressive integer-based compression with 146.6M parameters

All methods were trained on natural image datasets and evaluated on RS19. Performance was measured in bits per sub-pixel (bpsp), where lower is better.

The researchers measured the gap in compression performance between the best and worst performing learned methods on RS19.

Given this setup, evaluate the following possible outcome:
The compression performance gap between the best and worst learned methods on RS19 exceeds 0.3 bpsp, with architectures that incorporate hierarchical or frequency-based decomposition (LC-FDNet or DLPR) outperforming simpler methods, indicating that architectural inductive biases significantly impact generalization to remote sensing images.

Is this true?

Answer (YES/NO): YES